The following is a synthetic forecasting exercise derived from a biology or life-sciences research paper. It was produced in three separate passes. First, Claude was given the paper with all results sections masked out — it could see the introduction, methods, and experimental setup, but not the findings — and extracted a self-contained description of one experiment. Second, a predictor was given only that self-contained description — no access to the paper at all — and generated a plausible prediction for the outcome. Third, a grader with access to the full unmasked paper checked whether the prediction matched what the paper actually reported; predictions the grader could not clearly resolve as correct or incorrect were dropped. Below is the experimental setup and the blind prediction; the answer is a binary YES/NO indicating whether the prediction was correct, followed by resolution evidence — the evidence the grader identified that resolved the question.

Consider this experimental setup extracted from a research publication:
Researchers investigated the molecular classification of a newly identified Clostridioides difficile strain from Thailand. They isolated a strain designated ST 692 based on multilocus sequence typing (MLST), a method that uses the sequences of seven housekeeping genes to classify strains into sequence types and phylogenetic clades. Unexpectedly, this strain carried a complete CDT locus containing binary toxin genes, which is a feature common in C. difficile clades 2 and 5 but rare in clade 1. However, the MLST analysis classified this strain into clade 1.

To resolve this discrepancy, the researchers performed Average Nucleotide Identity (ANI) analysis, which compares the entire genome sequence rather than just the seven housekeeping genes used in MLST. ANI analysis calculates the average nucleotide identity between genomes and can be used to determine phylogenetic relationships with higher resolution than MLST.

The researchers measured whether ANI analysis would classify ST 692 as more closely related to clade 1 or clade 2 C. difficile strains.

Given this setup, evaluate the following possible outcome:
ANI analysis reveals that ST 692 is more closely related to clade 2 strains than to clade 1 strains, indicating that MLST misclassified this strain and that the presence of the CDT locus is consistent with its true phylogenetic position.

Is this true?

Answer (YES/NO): YES